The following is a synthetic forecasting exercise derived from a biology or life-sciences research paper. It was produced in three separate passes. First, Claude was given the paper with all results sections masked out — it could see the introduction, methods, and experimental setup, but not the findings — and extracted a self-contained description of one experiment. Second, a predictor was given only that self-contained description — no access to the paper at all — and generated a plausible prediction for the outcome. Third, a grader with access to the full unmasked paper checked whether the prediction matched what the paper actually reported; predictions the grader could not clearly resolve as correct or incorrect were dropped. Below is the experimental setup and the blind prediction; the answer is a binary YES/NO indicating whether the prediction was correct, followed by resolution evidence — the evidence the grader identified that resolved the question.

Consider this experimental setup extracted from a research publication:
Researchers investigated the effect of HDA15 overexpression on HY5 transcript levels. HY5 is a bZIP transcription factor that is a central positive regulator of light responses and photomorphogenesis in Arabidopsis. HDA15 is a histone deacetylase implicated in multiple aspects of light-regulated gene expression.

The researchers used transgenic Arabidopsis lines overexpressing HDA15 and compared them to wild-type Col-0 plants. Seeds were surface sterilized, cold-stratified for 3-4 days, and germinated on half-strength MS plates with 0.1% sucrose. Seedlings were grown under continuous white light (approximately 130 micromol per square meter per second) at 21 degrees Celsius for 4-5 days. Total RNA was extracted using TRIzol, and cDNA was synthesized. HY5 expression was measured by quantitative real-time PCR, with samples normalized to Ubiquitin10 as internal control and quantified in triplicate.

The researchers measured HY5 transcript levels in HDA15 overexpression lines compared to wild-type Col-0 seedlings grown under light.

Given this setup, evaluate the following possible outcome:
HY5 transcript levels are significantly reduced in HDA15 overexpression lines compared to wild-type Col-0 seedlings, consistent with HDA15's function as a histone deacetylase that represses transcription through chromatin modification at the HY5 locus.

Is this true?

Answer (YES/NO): NO